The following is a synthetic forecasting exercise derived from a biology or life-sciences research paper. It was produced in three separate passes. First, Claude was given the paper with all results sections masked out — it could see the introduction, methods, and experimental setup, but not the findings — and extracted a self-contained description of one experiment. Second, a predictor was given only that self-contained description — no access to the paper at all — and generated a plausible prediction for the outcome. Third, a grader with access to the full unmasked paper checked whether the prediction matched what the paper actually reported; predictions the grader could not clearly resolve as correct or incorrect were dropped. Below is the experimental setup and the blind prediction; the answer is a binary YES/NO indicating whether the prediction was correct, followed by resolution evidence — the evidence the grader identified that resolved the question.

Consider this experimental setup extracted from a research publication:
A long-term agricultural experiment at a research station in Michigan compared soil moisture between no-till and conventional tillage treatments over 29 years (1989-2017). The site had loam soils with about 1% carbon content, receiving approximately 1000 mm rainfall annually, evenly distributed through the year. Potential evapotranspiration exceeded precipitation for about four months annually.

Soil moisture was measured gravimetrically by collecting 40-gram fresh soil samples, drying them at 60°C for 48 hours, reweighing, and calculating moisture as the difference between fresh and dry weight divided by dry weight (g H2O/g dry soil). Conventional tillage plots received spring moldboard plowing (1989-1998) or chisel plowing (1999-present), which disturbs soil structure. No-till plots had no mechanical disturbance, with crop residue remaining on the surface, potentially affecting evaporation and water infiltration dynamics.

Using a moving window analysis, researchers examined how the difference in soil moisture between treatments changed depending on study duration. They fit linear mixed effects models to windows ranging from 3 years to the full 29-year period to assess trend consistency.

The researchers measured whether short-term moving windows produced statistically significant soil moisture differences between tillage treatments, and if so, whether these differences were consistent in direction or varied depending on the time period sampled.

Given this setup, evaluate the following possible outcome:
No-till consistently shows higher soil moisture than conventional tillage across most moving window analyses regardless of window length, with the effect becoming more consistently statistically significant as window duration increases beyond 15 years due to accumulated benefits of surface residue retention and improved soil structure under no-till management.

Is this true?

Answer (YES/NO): NO